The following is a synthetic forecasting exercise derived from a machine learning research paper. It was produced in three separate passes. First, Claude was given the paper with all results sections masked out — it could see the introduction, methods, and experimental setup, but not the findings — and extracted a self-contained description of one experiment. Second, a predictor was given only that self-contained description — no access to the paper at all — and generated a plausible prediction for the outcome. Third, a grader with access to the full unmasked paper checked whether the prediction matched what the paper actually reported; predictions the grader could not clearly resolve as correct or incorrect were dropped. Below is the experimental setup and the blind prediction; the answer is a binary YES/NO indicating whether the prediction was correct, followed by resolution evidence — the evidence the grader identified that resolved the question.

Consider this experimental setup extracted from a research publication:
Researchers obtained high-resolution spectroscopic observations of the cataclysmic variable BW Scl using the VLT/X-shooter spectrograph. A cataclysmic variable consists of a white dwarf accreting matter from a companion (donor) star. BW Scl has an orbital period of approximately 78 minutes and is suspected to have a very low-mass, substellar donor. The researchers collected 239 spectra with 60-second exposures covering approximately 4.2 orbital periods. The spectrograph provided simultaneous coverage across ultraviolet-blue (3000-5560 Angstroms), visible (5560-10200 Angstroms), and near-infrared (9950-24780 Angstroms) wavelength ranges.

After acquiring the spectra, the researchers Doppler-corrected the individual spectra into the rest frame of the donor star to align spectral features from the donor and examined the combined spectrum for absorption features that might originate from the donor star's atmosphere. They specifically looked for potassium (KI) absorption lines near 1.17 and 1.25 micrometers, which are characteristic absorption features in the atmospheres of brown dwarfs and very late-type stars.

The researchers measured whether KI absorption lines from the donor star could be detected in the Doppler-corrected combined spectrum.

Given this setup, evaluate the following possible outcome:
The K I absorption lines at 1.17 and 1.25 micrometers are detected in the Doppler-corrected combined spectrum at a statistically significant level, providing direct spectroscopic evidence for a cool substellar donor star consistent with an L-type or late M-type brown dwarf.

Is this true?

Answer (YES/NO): NO